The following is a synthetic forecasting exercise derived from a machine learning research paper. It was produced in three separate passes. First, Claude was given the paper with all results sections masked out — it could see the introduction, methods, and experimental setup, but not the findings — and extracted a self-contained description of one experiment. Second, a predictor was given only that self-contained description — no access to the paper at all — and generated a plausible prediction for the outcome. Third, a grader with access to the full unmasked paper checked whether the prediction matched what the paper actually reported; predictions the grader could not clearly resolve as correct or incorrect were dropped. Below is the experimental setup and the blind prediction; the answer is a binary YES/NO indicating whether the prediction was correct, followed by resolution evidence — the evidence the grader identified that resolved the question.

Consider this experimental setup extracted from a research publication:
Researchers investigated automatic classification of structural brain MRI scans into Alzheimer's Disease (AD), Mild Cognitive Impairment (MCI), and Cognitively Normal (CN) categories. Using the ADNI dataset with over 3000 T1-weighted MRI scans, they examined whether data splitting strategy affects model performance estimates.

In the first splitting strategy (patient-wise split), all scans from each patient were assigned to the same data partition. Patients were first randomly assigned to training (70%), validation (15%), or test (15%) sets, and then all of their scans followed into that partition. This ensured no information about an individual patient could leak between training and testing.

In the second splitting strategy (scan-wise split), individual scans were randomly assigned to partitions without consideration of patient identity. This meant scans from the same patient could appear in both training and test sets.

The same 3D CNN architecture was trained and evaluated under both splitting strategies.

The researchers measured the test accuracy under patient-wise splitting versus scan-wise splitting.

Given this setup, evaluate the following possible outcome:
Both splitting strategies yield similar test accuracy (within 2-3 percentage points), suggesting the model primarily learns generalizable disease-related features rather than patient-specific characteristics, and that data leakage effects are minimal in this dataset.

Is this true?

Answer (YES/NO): NO